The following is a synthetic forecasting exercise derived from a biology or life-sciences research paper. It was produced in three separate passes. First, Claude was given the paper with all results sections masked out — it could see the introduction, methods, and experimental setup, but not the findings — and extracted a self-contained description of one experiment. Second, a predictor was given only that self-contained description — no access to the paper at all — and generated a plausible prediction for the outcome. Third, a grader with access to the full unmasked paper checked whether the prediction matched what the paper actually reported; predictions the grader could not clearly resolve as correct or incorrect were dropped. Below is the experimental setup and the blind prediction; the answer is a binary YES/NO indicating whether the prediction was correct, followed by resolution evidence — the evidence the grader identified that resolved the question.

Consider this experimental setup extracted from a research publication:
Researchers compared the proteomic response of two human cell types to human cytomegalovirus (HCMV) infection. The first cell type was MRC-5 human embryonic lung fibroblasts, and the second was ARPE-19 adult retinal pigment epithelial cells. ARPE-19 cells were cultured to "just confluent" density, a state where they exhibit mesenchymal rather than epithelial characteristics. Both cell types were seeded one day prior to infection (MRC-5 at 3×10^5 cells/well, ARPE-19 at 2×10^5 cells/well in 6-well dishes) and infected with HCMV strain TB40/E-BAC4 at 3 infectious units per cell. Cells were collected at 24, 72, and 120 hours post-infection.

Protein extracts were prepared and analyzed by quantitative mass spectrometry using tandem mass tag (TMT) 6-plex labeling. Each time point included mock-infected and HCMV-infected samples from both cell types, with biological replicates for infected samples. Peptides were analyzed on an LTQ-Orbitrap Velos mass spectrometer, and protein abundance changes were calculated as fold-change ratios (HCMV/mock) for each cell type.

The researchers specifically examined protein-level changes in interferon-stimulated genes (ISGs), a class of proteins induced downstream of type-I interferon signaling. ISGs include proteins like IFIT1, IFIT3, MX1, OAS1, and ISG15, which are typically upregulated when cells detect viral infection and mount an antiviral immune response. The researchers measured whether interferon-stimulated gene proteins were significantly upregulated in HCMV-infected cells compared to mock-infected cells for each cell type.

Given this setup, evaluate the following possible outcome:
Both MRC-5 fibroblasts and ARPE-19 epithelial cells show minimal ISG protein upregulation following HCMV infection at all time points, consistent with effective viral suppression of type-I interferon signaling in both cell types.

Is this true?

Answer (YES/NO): NO